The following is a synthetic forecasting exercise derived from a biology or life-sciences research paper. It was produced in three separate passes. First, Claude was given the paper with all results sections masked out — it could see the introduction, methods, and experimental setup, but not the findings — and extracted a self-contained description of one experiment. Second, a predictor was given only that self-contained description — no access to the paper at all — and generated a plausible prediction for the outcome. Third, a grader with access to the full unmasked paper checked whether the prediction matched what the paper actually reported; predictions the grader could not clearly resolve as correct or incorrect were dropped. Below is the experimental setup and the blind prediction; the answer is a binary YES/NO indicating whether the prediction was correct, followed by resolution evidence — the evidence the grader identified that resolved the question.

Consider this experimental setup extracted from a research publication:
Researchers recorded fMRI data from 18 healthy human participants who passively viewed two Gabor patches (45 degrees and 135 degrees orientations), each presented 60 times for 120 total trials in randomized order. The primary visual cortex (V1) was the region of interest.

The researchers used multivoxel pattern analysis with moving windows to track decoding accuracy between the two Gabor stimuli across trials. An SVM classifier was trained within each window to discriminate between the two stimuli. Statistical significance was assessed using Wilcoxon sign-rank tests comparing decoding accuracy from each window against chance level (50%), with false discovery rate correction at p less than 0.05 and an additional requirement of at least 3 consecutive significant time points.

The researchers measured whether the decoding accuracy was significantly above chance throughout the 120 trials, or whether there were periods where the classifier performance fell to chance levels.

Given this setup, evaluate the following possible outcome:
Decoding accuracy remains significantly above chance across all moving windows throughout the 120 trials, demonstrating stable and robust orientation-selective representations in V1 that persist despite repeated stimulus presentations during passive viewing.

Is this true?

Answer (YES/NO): NO